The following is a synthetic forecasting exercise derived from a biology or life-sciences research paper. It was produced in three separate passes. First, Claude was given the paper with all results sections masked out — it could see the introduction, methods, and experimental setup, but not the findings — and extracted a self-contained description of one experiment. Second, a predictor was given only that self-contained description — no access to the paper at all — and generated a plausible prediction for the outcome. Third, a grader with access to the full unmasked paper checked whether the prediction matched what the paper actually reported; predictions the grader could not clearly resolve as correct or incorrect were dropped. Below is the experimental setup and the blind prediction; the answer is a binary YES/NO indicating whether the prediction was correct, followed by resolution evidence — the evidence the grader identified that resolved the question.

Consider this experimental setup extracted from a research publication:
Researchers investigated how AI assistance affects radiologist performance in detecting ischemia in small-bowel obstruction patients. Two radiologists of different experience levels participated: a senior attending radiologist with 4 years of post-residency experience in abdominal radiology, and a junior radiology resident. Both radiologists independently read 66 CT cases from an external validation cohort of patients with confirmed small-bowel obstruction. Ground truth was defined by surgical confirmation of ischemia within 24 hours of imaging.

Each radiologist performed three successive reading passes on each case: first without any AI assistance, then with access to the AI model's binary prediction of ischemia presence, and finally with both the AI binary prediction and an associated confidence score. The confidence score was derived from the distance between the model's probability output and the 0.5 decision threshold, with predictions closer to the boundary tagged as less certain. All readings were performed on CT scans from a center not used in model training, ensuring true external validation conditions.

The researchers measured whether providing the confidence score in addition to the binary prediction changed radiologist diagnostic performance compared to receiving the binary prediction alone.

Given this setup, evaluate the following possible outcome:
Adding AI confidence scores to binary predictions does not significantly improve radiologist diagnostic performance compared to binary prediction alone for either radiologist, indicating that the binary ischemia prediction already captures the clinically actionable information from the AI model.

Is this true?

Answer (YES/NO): YES